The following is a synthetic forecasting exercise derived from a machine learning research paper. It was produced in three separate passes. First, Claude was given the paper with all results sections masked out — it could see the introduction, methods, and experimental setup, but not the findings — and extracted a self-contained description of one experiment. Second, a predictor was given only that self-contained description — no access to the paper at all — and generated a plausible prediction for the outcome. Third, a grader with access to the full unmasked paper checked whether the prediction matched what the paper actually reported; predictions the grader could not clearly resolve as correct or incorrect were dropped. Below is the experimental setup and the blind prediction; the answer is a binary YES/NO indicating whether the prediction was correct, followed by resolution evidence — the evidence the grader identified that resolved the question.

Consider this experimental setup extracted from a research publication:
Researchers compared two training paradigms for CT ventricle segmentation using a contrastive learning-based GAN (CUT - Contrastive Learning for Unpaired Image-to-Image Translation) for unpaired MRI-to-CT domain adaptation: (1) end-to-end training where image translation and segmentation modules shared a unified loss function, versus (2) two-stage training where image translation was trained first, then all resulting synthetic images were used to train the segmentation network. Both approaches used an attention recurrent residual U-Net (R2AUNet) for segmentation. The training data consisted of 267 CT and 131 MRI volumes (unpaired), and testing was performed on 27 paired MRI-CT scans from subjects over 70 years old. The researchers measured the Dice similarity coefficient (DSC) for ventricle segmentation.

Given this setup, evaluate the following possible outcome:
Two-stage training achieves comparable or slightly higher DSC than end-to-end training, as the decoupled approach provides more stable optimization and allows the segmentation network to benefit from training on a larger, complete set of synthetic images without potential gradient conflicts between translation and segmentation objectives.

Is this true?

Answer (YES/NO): NO